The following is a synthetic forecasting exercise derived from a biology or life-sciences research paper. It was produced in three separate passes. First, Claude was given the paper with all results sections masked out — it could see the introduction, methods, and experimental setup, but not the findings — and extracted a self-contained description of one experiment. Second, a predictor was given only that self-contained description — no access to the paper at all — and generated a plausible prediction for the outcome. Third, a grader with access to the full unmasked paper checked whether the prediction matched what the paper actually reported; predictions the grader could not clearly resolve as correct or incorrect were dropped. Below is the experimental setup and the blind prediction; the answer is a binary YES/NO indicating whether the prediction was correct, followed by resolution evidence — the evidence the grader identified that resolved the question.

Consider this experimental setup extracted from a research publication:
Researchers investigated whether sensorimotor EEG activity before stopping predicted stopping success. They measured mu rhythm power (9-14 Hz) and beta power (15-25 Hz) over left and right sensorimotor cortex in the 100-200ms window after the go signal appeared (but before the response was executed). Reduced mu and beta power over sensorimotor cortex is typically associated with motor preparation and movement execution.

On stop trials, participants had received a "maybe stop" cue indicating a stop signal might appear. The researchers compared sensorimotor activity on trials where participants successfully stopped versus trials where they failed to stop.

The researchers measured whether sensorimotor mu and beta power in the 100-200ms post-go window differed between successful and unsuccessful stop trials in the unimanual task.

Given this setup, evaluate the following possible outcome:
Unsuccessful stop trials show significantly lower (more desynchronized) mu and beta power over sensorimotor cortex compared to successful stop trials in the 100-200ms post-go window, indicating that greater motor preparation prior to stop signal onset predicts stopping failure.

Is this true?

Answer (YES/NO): NO